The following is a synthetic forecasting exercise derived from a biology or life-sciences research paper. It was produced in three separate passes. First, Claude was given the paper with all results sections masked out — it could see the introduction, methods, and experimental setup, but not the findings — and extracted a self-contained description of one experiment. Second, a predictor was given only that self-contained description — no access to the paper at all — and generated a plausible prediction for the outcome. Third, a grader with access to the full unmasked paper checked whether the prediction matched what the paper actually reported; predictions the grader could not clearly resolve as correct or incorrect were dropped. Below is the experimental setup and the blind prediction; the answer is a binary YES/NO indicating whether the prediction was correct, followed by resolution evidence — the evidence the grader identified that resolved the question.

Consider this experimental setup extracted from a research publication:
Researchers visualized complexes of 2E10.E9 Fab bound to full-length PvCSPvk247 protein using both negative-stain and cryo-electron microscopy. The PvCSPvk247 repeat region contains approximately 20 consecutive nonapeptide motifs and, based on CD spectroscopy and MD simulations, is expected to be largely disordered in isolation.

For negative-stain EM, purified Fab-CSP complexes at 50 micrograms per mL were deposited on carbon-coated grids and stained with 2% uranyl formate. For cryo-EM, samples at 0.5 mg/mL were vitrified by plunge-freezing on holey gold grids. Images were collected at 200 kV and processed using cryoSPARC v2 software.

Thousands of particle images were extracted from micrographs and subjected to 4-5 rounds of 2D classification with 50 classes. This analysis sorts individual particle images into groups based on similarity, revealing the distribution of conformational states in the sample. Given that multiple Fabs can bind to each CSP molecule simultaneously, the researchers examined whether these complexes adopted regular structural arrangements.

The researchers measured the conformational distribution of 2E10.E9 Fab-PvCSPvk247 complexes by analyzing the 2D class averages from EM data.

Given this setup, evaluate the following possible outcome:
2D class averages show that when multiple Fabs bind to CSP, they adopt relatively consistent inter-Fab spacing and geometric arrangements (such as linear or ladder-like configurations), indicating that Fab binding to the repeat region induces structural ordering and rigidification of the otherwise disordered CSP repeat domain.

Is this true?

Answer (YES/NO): NO